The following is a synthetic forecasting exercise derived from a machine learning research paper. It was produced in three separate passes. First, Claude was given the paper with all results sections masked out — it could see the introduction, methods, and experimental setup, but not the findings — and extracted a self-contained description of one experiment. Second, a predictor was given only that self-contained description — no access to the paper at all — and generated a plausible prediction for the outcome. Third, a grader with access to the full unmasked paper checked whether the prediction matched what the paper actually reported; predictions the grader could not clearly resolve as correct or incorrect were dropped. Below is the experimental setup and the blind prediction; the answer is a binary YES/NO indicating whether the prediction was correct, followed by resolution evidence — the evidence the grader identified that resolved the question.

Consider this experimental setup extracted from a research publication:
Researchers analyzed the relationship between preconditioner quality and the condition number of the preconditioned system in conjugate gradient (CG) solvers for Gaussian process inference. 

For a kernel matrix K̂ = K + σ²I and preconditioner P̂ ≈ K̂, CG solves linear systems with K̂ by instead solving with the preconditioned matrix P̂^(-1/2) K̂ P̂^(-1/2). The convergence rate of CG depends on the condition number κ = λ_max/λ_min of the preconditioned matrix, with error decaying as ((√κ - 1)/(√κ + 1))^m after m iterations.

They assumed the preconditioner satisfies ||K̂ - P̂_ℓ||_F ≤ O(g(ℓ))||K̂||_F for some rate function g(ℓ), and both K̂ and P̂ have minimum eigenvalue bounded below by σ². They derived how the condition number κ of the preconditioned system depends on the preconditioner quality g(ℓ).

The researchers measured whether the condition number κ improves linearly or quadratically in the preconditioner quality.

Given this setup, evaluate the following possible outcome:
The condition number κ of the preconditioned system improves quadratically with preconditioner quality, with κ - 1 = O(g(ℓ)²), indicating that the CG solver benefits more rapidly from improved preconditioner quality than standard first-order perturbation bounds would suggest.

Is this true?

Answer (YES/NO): NO